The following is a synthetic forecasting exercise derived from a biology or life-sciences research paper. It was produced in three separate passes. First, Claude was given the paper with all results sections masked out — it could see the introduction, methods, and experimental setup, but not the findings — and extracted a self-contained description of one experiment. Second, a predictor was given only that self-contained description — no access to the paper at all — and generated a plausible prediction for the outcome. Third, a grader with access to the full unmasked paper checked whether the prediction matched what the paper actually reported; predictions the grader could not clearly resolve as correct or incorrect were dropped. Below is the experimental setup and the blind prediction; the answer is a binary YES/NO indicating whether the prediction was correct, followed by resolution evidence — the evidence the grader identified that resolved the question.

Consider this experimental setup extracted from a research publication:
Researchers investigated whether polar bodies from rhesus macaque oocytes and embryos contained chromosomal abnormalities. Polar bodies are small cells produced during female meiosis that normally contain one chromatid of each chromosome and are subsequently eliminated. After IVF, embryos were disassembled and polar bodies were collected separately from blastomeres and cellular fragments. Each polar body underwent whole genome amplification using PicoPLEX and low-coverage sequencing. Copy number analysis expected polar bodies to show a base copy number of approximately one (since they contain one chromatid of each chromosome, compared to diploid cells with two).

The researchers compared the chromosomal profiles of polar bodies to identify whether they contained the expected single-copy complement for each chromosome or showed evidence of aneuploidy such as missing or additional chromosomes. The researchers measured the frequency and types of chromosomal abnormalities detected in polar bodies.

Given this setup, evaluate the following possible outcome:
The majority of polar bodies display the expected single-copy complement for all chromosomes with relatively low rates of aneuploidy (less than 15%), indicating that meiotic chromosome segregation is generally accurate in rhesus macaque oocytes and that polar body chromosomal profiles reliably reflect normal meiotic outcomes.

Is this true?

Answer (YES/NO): NO